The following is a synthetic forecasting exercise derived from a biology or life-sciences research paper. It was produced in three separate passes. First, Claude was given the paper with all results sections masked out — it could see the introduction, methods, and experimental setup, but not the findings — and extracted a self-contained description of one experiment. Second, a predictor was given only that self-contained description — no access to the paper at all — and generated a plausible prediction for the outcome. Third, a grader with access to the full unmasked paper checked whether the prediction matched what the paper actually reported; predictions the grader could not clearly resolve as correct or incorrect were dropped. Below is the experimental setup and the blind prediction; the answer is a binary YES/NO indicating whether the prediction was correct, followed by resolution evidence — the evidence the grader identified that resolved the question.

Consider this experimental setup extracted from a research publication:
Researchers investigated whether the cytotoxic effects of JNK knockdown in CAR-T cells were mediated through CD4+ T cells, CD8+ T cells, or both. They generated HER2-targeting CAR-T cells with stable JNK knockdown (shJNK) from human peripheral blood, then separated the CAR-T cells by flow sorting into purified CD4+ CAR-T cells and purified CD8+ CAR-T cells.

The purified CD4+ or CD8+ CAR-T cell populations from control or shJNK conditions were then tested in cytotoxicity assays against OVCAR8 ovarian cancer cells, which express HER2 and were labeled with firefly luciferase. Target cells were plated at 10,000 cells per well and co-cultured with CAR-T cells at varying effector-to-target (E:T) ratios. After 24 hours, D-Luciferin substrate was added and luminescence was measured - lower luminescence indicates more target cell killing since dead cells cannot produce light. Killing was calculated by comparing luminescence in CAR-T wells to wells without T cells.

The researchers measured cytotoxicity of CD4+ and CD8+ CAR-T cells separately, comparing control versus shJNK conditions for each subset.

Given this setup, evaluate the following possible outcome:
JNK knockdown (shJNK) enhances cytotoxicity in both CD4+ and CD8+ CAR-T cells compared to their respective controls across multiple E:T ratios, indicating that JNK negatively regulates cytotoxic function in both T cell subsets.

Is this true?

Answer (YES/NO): NO